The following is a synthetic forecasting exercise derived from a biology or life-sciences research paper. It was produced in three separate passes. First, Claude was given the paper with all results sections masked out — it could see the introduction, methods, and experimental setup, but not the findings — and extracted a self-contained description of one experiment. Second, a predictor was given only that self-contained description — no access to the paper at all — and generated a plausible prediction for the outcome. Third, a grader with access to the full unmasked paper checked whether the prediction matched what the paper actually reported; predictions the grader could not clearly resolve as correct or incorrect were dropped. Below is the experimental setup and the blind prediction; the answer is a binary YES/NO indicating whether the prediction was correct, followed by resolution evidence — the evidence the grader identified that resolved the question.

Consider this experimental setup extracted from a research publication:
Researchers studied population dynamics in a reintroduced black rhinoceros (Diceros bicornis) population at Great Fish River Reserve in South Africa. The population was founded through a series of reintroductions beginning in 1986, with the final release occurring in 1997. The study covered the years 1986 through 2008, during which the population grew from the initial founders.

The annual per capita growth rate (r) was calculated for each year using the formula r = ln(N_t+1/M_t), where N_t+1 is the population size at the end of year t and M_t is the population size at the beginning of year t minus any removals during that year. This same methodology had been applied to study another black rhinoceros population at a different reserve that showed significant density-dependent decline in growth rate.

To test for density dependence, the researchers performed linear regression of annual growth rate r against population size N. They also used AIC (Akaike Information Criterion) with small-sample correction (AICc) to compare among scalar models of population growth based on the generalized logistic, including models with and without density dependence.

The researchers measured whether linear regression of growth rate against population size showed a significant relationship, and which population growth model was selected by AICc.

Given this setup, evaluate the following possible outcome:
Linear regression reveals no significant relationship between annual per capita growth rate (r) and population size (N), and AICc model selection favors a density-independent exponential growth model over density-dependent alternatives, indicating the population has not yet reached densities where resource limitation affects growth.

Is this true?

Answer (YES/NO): YES